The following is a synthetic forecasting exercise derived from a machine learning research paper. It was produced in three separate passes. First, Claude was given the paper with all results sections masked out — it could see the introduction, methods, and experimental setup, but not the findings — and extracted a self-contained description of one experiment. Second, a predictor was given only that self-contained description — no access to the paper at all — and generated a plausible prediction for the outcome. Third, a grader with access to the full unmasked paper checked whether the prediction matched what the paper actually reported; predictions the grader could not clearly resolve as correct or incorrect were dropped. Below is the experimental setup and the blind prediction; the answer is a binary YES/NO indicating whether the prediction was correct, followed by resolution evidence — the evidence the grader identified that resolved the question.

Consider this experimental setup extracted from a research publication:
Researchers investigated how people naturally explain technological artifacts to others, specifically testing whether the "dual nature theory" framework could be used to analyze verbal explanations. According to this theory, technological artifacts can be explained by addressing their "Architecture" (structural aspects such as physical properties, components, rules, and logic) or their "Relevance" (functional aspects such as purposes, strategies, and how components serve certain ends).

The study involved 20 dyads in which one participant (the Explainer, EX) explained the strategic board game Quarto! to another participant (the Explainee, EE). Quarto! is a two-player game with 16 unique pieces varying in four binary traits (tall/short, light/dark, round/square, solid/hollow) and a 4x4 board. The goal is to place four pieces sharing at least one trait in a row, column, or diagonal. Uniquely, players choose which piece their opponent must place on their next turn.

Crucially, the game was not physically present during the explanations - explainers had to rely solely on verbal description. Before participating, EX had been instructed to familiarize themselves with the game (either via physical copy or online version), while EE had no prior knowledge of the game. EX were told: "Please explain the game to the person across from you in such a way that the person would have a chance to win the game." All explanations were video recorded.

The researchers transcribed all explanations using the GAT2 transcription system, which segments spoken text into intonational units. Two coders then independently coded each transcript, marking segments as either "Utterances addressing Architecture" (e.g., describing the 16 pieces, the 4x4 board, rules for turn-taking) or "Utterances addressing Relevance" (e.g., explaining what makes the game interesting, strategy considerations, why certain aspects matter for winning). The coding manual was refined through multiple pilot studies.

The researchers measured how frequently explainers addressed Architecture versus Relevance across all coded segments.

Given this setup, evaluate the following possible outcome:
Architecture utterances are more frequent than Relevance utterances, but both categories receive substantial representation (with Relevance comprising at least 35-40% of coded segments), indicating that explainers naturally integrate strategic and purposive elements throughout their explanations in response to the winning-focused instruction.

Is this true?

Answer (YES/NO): NO